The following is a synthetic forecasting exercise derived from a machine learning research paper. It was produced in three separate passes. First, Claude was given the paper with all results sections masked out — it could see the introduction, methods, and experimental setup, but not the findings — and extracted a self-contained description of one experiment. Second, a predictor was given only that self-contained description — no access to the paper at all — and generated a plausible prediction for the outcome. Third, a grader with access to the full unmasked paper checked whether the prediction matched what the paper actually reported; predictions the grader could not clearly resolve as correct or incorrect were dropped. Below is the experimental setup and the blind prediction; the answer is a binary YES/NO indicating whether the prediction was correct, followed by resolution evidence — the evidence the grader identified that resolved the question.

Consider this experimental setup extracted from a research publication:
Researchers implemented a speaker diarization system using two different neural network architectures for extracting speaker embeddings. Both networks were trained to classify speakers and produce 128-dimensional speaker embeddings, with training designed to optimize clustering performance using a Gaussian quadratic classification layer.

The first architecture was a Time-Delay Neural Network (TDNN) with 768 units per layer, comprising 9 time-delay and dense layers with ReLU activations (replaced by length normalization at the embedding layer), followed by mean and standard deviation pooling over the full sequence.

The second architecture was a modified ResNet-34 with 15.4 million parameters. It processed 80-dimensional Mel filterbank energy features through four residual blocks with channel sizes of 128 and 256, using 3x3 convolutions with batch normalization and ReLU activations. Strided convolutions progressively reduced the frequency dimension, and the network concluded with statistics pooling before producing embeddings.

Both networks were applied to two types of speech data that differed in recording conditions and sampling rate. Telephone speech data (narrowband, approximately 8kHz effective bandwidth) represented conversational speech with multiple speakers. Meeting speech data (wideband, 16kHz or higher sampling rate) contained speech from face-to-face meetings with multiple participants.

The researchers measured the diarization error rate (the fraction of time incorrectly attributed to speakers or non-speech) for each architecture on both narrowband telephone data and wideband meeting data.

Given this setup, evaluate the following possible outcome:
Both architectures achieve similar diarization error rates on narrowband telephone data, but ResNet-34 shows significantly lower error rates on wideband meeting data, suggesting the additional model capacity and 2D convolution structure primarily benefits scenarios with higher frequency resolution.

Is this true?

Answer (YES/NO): NO